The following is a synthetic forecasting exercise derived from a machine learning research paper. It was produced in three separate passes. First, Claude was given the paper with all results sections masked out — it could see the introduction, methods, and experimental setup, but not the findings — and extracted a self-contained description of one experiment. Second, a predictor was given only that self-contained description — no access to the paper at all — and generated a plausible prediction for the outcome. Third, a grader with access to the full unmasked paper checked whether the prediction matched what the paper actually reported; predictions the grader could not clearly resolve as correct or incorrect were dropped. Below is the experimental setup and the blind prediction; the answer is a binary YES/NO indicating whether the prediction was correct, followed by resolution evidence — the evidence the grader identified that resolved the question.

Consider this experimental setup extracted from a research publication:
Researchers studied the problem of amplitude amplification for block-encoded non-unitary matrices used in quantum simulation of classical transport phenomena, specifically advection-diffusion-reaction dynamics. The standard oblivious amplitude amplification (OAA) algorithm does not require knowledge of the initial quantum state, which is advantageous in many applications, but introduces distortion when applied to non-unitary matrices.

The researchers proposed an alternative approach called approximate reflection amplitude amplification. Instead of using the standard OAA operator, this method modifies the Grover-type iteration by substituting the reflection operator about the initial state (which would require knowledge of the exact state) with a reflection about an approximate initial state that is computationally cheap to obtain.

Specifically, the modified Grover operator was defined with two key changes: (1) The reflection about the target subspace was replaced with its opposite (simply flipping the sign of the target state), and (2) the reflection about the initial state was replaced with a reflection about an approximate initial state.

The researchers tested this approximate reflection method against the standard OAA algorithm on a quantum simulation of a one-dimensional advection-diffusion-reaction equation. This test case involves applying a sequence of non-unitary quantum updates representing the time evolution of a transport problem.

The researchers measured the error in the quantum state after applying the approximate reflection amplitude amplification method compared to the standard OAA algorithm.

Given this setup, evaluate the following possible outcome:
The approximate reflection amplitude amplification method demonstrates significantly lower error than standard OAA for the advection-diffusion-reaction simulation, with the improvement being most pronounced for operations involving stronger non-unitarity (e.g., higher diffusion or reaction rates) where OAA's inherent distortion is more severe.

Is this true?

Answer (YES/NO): NO